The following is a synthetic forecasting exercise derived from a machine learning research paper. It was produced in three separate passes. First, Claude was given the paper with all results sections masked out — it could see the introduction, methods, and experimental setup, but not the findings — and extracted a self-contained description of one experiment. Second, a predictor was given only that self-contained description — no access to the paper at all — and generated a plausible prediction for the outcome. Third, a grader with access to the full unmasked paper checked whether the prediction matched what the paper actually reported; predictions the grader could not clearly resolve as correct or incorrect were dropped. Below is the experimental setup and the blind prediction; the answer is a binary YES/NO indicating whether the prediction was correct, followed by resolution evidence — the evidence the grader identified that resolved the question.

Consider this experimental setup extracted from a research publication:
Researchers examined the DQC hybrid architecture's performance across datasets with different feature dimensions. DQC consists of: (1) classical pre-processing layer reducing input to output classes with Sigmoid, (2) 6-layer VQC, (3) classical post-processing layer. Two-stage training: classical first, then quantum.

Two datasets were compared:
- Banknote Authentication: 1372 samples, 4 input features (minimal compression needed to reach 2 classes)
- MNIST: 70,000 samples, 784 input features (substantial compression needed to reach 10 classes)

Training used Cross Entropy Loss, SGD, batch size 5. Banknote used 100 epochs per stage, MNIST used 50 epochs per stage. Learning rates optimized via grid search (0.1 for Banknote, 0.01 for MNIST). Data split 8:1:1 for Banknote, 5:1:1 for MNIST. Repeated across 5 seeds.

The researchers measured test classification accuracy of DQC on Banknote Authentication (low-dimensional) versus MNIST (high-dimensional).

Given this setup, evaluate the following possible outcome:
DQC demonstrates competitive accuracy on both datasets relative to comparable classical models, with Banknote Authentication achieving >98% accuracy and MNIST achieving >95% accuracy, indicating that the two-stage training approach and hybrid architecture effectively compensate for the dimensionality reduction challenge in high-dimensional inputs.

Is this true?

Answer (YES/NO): NO